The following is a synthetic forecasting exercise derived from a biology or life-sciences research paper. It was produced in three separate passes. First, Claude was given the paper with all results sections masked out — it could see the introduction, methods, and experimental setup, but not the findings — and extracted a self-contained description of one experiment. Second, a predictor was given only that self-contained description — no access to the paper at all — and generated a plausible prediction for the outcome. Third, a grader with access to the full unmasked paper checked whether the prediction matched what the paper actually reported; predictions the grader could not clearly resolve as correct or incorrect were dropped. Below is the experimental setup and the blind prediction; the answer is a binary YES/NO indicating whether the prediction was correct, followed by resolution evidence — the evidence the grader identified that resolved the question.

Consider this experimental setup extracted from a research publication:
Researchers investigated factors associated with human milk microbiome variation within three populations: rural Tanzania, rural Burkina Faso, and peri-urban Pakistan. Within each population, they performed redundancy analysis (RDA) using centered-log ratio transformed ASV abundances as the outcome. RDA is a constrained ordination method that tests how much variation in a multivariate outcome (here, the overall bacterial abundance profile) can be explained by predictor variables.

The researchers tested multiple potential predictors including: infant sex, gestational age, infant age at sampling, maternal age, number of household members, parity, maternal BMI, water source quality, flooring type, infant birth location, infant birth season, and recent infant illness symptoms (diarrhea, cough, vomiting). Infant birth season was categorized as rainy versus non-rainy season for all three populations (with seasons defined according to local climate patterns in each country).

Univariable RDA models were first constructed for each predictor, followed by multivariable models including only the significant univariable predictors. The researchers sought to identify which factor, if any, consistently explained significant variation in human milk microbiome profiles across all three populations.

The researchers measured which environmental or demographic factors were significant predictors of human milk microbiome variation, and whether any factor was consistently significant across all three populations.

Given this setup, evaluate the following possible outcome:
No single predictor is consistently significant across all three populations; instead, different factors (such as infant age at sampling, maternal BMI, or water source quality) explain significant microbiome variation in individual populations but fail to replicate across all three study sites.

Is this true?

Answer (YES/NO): NO